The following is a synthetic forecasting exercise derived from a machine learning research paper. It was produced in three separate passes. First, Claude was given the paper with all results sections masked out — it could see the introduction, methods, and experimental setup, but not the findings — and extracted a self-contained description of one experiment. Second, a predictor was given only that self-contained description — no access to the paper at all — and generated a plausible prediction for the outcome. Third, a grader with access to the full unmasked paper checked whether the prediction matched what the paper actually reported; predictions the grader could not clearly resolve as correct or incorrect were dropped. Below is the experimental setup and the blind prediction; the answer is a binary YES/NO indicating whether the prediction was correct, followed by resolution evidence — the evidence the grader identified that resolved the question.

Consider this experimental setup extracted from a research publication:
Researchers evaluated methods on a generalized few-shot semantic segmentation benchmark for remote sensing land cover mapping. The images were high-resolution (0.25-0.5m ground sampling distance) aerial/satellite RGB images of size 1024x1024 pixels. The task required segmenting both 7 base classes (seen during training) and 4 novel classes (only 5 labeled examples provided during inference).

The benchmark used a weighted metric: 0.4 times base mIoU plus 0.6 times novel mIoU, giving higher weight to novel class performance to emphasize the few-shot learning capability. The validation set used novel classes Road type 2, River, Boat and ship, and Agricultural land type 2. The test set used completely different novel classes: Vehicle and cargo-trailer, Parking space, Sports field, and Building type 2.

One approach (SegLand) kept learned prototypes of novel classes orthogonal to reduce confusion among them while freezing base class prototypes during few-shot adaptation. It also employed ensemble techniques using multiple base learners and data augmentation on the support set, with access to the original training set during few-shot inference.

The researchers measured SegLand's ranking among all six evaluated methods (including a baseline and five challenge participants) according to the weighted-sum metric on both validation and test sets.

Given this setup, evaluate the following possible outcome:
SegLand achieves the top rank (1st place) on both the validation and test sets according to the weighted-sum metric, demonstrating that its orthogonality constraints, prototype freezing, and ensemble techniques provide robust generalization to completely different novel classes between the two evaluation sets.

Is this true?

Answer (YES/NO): NO